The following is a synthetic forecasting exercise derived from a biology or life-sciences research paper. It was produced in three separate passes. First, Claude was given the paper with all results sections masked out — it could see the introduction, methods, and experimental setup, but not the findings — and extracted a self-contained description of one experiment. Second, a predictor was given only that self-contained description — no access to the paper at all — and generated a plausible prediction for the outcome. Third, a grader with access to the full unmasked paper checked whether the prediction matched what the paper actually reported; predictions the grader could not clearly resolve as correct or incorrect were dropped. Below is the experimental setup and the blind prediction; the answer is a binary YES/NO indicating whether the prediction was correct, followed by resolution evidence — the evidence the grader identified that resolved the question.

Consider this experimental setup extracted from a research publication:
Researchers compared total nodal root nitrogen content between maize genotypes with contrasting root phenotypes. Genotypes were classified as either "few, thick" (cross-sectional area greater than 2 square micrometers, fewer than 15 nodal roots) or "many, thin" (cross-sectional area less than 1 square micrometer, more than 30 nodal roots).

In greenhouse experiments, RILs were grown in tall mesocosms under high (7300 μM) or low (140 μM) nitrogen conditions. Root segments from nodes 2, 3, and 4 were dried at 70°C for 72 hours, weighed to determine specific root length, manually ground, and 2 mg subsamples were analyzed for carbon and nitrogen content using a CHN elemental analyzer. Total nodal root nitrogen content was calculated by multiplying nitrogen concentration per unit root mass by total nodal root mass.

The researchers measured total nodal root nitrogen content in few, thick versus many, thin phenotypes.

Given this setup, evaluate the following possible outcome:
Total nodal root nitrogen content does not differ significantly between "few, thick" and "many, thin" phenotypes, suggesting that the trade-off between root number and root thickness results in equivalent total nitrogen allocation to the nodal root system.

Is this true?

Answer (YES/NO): YES